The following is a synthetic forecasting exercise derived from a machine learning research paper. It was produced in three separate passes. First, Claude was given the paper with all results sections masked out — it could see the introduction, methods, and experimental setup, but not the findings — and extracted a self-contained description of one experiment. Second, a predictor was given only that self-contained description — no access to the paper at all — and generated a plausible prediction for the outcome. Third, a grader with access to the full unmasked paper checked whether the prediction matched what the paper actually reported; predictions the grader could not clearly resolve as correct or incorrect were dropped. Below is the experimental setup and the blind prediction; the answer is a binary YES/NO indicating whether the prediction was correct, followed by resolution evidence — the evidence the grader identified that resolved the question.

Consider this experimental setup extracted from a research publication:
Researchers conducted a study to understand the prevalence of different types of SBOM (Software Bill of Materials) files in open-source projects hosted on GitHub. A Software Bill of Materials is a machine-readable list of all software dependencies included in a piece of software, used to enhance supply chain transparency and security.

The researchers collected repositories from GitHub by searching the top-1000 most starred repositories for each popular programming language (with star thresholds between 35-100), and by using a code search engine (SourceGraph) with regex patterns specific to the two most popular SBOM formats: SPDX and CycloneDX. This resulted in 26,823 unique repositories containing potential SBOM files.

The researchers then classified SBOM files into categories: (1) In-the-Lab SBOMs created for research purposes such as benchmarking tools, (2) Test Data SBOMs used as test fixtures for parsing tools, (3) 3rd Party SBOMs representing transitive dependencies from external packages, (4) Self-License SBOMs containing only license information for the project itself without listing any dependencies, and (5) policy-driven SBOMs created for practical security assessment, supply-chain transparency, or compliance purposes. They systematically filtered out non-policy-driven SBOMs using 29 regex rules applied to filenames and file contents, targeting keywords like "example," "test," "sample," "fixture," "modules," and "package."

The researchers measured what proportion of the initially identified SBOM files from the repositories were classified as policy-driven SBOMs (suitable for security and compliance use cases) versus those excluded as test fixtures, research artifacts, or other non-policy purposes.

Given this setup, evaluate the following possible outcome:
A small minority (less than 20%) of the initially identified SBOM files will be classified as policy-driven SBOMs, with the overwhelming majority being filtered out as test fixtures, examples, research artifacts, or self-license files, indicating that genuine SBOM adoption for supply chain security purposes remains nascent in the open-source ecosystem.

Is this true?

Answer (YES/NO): YES